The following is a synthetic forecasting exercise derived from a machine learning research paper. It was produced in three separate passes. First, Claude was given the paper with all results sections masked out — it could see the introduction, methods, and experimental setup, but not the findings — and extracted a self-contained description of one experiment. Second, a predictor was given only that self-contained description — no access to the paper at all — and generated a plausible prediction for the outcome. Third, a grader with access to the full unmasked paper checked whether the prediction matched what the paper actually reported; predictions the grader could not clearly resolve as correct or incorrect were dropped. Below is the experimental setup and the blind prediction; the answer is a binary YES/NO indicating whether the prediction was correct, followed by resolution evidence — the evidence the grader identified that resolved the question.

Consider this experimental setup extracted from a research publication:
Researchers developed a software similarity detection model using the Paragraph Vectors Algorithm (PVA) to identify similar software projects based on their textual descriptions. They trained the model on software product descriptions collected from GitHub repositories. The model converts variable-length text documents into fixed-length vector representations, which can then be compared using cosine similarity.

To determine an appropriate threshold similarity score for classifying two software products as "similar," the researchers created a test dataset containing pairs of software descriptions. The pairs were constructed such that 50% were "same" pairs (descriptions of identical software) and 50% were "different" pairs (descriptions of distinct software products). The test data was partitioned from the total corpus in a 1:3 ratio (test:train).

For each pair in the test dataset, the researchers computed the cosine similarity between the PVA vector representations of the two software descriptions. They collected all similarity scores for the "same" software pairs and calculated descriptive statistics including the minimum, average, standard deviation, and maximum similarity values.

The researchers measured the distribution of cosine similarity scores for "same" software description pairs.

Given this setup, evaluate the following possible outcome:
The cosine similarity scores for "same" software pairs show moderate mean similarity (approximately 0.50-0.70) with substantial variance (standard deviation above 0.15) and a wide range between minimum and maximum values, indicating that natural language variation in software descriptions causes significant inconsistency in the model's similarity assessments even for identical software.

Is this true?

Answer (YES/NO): NO